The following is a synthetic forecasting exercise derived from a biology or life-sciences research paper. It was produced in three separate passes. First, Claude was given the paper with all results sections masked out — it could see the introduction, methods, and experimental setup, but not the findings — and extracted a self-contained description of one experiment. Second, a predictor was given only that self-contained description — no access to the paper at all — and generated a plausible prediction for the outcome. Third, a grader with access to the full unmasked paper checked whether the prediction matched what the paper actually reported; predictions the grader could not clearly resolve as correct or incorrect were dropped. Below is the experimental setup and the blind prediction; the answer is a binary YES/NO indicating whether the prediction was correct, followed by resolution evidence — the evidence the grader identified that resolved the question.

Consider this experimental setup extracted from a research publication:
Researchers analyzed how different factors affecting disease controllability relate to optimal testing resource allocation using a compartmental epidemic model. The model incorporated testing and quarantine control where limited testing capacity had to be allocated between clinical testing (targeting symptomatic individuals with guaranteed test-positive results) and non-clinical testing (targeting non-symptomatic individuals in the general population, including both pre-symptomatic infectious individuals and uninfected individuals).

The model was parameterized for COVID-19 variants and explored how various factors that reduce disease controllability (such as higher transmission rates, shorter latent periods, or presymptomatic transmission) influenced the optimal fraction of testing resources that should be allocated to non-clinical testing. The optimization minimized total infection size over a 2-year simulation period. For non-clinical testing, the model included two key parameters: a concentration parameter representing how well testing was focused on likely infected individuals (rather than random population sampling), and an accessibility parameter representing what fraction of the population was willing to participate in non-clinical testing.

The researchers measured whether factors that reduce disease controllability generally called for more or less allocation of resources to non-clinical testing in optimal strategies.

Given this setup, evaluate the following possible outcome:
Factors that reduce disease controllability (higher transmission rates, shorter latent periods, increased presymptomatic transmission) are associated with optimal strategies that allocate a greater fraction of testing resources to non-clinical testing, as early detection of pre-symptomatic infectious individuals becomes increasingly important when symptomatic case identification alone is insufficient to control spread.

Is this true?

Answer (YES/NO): NO